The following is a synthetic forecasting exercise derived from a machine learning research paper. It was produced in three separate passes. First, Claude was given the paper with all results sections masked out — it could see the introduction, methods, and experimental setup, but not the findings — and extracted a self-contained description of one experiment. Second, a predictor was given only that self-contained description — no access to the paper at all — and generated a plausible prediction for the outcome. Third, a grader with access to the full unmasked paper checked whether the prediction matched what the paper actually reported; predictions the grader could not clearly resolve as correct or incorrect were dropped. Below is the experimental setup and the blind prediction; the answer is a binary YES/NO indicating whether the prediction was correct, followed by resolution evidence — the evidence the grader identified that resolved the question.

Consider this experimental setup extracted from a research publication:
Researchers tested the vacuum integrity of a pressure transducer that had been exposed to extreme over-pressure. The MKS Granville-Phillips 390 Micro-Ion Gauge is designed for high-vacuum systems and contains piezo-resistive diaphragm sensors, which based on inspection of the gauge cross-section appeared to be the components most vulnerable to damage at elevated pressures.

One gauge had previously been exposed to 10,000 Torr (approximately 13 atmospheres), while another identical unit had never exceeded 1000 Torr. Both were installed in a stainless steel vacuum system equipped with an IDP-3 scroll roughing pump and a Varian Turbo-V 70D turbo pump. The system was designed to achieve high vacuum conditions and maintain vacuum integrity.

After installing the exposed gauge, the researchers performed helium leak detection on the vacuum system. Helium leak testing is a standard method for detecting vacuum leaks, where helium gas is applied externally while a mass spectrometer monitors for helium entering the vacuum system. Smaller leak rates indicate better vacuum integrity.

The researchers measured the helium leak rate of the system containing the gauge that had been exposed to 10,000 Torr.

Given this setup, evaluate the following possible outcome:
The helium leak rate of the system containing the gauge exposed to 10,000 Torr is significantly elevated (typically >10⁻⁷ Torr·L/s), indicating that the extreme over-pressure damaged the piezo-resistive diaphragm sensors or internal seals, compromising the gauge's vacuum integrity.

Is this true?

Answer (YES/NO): NO